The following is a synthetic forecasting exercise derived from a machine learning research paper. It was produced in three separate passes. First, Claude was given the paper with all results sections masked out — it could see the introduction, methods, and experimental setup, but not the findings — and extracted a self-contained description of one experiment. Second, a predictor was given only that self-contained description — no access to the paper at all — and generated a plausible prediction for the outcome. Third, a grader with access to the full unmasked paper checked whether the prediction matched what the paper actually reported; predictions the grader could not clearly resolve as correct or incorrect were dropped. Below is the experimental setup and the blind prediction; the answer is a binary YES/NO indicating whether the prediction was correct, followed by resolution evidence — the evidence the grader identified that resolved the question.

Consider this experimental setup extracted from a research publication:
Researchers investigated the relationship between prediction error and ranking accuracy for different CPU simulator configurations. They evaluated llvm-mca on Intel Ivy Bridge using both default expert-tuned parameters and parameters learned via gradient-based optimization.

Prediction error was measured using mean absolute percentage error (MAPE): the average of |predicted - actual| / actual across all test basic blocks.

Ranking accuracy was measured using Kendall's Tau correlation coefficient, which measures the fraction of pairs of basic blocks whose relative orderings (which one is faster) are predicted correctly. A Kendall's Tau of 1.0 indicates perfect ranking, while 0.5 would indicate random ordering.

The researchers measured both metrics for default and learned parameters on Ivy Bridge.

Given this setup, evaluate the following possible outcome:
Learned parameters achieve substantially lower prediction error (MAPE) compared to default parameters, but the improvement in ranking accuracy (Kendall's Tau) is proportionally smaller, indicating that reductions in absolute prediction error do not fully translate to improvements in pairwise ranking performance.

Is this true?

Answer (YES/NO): NO